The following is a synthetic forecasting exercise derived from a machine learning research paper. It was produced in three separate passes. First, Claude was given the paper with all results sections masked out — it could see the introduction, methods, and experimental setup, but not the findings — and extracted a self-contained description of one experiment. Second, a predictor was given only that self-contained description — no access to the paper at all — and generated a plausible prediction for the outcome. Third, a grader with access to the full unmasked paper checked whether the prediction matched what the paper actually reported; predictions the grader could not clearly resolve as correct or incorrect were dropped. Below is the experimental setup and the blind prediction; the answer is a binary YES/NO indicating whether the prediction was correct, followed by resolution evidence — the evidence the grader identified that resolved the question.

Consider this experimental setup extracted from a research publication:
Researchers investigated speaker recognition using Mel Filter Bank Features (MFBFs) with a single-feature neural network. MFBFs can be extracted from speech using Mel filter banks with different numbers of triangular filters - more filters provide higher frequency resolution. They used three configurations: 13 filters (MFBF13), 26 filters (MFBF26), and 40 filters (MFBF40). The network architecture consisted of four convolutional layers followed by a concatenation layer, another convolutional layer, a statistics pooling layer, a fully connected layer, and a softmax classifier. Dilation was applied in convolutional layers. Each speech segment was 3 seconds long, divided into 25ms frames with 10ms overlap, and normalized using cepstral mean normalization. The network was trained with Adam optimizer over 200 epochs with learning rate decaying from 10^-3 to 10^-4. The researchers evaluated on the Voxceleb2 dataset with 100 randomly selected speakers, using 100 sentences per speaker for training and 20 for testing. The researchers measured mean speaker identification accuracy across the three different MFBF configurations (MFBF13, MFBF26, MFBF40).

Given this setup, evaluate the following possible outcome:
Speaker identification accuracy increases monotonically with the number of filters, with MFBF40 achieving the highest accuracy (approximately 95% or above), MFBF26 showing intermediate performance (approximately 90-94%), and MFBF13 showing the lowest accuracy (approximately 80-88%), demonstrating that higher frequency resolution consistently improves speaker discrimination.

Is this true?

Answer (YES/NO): NO